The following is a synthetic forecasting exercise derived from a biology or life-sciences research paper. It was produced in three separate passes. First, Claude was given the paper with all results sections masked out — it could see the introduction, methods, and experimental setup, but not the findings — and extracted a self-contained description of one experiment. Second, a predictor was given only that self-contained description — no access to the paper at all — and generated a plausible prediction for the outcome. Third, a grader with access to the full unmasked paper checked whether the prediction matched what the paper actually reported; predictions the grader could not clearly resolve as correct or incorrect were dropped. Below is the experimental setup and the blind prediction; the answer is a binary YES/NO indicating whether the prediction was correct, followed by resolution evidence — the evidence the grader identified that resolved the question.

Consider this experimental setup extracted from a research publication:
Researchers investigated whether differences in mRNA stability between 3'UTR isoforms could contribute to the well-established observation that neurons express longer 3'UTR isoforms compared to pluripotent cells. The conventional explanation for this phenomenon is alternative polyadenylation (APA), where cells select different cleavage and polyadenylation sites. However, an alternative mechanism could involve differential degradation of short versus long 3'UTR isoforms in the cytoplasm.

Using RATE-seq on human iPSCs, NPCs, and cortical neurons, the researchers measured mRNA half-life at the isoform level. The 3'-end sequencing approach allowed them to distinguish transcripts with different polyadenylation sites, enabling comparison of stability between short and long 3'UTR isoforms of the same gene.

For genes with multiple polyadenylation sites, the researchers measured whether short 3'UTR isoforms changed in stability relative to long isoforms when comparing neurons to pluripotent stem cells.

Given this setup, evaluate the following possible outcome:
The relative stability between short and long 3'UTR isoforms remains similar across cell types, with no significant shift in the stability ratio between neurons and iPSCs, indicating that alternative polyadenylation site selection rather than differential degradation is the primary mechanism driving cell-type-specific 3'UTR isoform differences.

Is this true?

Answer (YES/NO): NO